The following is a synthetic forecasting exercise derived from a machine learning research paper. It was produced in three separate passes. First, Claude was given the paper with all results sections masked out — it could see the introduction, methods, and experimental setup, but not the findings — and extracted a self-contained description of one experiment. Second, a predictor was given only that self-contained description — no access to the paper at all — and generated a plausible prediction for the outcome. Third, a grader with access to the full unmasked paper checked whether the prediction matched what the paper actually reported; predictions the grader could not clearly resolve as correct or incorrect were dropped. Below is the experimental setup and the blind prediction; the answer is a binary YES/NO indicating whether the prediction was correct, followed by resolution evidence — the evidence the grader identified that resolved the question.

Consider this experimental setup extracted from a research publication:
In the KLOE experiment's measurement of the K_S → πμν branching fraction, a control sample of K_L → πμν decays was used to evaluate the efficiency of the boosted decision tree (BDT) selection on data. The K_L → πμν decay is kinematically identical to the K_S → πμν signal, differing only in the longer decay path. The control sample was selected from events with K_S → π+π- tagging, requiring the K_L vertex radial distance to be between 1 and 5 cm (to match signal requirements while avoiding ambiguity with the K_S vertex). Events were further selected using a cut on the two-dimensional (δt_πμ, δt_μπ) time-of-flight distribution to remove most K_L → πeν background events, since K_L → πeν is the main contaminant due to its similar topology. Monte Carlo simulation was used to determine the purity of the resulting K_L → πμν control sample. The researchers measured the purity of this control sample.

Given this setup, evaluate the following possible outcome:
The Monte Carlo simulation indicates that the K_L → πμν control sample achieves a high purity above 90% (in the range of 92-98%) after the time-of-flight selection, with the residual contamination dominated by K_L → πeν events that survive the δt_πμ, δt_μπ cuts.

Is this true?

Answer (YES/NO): NO